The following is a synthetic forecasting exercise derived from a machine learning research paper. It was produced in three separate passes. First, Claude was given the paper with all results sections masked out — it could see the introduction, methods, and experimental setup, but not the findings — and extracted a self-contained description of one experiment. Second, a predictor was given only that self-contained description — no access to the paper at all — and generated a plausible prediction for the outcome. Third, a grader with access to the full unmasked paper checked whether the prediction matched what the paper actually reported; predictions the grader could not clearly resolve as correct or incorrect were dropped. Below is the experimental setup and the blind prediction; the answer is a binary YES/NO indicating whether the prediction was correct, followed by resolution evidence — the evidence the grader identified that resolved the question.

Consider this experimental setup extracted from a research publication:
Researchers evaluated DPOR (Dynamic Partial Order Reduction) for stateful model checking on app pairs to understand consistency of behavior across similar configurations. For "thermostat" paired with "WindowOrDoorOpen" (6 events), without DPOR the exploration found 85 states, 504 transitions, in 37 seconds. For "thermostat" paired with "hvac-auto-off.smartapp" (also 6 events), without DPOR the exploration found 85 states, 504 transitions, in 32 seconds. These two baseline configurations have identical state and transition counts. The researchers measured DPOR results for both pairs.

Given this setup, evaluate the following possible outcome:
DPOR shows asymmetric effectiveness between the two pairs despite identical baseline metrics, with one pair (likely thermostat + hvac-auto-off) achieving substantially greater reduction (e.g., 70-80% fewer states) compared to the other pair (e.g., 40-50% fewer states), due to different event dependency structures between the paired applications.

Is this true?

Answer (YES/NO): NO